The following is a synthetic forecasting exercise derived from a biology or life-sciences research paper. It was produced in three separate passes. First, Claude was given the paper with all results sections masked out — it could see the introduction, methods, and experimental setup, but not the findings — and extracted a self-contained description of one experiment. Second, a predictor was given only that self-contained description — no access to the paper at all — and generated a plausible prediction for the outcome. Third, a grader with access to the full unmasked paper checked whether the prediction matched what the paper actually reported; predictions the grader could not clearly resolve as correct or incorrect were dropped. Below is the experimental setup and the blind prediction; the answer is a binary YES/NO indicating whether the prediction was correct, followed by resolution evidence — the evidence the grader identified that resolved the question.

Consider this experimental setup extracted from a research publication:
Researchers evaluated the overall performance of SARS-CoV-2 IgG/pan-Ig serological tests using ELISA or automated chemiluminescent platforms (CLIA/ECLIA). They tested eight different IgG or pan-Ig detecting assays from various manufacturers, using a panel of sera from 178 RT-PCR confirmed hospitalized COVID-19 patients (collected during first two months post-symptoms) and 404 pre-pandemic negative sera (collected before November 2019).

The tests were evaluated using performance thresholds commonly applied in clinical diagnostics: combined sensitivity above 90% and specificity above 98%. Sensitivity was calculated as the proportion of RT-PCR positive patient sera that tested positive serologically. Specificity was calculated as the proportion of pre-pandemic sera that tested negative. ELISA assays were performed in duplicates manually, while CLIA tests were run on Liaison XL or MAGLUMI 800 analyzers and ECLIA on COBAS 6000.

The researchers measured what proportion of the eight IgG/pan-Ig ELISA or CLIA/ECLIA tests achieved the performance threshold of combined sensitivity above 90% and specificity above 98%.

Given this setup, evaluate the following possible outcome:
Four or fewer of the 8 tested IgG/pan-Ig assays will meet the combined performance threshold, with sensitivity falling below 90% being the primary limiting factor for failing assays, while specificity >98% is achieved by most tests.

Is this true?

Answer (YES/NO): YES